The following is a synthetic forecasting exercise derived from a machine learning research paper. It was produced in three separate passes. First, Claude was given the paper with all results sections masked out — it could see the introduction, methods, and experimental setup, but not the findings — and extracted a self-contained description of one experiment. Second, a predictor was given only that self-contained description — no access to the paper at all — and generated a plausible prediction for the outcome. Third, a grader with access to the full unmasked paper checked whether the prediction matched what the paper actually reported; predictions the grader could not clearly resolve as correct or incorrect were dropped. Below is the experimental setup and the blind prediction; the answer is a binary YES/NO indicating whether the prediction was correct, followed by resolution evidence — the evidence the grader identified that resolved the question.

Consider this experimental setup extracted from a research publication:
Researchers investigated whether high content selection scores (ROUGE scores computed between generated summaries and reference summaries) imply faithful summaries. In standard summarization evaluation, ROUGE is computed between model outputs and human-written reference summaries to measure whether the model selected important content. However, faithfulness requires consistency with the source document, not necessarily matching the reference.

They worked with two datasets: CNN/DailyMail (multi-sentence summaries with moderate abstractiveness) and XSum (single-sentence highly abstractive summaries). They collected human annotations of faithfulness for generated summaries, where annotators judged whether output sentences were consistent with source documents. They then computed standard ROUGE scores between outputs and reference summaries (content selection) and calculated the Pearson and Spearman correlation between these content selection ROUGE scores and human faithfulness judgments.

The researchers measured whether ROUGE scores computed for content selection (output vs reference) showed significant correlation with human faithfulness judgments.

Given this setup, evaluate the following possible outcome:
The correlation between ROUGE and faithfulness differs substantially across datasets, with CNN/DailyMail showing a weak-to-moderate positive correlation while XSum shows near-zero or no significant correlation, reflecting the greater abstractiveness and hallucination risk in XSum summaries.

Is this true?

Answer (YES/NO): YES